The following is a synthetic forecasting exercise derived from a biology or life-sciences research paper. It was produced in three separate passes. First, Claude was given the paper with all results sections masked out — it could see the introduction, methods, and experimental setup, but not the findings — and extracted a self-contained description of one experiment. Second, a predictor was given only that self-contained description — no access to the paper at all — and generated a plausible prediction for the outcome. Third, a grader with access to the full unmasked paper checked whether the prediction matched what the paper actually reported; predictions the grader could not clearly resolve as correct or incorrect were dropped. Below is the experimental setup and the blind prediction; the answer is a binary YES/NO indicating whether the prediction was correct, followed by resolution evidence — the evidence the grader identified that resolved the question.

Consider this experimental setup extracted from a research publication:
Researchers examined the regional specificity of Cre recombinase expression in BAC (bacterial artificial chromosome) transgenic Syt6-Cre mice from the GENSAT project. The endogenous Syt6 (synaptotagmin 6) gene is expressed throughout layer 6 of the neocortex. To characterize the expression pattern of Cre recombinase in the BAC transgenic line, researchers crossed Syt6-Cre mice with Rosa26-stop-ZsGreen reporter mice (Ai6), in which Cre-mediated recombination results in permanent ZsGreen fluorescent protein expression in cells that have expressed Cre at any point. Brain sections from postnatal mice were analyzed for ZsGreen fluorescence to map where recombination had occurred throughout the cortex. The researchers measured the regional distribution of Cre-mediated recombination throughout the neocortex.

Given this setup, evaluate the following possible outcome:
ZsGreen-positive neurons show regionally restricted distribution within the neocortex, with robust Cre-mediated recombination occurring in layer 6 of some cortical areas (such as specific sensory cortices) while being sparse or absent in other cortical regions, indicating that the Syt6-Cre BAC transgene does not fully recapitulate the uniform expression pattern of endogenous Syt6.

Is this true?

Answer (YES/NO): NO